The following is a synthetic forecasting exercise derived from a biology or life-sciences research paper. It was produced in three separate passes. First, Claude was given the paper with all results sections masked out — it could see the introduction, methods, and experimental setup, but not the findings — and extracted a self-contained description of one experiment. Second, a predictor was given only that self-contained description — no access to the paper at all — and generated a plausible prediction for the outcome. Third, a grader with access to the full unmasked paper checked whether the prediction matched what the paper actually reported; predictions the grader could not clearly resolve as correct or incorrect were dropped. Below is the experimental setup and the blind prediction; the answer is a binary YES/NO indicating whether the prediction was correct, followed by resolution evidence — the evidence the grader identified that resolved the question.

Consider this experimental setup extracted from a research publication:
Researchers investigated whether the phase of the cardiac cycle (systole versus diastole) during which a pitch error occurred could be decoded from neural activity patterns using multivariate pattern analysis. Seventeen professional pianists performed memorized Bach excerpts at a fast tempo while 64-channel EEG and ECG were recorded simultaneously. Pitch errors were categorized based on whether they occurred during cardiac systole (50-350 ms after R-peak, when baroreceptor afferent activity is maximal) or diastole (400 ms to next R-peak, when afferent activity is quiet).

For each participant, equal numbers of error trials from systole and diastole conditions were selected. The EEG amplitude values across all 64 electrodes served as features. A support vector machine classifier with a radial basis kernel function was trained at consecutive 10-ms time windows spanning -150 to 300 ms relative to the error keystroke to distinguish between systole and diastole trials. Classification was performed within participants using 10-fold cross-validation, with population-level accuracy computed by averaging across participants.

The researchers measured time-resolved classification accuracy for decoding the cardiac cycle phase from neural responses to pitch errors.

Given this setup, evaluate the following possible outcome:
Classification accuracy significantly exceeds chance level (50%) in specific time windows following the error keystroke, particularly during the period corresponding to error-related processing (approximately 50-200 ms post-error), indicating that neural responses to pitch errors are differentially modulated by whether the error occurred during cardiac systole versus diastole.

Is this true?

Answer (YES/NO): YES